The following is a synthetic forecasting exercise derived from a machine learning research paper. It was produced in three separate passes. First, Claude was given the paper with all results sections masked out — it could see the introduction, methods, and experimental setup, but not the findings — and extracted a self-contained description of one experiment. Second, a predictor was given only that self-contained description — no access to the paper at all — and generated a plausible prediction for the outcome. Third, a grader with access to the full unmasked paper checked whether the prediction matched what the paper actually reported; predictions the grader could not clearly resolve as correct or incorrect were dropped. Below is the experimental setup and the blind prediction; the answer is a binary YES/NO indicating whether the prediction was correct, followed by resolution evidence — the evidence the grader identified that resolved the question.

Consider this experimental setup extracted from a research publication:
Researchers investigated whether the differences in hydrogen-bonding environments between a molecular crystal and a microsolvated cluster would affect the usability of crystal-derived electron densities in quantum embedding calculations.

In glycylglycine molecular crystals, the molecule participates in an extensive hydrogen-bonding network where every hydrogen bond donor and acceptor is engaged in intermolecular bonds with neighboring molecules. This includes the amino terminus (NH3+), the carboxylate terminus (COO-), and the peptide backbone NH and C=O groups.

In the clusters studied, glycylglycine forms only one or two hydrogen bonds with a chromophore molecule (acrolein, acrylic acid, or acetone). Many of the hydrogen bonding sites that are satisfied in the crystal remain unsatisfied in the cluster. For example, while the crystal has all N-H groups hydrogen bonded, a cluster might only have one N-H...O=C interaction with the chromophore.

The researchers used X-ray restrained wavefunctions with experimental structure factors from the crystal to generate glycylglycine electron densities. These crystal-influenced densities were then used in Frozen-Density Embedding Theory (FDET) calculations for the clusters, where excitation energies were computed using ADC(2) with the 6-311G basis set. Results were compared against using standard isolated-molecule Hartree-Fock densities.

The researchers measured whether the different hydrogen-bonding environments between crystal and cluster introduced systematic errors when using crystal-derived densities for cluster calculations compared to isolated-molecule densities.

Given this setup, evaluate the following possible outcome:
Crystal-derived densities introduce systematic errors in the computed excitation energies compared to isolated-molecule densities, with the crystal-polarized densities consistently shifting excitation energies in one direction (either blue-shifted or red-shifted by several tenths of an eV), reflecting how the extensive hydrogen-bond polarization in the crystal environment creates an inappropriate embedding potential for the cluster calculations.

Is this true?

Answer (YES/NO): NO